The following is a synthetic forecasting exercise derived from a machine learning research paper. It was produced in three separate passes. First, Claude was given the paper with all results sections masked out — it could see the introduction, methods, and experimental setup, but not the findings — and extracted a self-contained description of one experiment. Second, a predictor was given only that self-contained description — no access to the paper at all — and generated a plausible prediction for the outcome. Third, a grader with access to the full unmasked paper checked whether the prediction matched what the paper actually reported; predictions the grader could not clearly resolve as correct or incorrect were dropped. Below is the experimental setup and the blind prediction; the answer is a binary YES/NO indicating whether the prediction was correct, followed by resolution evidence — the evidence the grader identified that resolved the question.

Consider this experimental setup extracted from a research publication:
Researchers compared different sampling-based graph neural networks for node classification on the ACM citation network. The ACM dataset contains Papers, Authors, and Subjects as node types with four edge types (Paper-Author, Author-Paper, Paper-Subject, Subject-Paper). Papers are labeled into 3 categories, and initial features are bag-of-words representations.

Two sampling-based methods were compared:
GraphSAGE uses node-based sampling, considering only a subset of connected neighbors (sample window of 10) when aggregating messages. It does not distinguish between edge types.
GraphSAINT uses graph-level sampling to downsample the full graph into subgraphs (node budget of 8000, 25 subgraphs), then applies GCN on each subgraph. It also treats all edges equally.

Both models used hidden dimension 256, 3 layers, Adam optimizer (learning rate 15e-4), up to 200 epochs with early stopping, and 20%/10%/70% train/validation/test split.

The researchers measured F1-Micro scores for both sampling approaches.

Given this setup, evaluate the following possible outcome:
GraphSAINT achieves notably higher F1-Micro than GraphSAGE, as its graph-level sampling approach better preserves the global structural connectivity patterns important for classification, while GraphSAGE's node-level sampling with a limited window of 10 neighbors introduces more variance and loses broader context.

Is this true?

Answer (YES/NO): NO